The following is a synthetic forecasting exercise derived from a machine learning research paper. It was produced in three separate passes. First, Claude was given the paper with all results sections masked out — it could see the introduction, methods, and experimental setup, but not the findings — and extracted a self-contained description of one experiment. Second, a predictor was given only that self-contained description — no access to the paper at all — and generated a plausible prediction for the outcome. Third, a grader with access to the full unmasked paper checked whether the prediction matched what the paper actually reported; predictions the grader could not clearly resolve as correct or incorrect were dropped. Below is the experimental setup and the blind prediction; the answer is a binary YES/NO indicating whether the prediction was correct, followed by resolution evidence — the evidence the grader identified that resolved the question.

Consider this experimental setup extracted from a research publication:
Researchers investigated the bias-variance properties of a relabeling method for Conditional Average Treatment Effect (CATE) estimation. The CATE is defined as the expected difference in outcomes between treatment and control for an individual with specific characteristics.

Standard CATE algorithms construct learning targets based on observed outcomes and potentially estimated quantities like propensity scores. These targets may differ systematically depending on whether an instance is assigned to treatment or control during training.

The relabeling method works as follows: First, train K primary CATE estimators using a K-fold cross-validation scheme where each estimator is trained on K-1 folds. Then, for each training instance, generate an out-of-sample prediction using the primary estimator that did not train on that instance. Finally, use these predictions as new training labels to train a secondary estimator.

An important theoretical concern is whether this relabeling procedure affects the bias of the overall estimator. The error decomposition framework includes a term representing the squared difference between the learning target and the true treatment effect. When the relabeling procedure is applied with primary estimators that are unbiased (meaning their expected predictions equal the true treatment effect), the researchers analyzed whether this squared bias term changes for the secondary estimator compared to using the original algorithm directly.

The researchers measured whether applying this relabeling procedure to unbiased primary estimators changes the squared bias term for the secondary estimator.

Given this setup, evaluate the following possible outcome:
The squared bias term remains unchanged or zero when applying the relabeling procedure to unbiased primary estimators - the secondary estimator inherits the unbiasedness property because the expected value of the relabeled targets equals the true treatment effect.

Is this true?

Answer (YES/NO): YES